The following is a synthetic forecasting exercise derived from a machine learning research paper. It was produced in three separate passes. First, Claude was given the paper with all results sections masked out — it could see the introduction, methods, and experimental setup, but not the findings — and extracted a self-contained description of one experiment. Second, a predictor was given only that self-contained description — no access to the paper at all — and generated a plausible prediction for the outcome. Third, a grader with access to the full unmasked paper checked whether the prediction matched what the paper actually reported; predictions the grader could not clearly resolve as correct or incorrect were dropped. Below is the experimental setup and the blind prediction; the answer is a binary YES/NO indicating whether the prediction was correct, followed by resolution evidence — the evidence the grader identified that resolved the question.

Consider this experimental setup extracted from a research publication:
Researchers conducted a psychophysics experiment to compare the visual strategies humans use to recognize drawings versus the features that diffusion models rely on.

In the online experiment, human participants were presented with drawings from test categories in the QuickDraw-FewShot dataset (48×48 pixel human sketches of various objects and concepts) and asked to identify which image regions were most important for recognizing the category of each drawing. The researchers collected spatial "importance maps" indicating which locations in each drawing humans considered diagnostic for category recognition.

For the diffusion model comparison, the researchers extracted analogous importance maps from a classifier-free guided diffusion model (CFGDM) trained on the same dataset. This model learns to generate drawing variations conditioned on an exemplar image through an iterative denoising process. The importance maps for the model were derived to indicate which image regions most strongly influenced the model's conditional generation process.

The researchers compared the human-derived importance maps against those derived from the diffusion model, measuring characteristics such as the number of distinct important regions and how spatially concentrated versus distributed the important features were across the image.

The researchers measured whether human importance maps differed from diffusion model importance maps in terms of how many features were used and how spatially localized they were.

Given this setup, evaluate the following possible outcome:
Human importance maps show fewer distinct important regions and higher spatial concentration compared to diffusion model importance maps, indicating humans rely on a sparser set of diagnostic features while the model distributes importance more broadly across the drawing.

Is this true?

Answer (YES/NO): YES